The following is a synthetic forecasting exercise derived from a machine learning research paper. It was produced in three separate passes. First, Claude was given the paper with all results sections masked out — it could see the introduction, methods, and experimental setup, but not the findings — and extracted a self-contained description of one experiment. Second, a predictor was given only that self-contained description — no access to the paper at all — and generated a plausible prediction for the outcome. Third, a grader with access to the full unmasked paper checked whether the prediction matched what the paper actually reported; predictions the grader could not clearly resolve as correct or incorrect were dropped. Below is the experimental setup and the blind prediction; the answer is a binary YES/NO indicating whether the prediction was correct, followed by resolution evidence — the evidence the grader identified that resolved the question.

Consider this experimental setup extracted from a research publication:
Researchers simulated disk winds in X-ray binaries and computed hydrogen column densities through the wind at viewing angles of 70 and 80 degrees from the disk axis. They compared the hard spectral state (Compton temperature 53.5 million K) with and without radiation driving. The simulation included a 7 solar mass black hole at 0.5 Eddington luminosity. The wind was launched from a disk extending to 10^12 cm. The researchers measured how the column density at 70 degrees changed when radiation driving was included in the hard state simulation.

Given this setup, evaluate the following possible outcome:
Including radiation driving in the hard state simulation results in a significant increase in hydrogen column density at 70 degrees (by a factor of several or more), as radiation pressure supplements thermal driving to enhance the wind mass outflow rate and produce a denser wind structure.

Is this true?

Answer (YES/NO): NO